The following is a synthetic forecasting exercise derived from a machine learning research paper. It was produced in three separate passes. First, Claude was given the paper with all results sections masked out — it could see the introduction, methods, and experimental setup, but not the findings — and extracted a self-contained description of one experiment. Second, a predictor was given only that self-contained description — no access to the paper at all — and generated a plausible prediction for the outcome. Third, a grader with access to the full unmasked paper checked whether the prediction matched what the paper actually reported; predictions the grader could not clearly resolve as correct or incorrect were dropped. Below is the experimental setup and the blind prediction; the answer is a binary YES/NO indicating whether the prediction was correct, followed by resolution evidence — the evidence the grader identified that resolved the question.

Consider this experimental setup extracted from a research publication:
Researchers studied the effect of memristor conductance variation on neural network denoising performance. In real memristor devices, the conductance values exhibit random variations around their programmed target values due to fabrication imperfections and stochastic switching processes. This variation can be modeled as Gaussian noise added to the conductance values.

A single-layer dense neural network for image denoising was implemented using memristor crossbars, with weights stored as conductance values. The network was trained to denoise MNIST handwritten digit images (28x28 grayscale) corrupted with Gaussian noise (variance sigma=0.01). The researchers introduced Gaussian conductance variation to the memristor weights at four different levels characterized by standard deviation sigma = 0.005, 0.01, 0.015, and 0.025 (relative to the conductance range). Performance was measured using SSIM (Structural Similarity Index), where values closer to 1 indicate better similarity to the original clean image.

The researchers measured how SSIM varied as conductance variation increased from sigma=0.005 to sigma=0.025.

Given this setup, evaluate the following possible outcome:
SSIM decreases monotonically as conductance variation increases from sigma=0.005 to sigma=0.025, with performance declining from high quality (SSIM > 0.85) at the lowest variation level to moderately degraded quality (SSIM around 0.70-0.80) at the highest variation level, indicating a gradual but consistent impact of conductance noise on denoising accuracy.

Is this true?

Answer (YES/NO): NO